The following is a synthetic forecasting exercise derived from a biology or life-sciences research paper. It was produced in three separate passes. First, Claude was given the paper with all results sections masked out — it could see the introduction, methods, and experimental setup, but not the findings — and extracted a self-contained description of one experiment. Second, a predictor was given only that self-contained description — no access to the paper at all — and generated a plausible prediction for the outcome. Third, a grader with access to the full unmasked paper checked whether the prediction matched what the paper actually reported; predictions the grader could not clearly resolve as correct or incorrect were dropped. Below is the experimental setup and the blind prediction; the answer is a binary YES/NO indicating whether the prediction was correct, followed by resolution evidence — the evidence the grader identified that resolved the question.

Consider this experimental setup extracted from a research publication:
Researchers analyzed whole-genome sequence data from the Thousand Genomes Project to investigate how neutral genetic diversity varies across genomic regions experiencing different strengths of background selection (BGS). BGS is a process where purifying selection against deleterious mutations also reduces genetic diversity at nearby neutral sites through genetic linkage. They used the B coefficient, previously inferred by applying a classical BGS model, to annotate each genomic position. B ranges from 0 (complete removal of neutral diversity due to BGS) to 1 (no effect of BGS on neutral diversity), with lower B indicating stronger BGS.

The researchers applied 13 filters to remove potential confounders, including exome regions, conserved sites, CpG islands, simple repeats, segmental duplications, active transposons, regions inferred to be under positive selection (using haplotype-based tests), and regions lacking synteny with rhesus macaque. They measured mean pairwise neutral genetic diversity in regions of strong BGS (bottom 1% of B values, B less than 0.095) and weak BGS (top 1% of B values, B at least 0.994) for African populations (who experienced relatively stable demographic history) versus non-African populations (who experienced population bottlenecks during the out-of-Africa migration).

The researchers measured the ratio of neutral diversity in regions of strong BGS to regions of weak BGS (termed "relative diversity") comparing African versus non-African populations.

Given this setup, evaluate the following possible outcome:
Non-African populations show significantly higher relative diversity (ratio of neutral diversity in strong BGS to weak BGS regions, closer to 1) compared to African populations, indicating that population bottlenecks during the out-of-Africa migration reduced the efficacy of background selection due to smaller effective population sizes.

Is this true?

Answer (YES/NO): NO